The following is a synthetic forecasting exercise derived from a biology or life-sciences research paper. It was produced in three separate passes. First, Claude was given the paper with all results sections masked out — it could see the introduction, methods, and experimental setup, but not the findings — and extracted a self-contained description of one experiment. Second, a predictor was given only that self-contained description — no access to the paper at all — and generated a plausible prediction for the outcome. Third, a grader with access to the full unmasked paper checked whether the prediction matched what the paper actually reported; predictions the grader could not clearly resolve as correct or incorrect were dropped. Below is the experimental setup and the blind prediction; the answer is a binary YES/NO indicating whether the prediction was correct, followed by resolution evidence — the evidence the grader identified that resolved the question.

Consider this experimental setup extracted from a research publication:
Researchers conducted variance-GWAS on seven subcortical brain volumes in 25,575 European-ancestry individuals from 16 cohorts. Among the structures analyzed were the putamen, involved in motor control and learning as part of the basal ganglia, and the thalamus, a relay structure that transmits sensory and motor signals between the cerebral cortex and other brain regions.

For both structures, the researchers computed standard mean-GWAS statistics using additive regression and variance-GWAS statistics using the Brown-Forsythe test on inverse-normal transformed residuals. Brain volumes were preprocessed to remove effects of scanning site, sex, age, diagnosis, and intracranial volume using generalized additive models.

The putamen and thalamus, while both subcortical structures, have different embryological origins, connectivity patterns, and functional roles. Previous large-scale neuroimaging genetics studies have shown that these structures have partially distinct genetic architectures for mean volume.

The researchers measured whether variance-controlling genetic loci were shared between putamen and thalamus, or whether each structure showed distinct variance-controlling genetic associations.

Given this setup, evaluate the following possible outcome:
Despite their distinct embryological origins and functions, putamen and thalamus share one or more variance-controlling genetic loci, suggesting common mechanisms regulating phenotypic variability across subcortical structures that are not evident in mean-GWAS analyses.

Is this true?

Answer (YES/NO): NO